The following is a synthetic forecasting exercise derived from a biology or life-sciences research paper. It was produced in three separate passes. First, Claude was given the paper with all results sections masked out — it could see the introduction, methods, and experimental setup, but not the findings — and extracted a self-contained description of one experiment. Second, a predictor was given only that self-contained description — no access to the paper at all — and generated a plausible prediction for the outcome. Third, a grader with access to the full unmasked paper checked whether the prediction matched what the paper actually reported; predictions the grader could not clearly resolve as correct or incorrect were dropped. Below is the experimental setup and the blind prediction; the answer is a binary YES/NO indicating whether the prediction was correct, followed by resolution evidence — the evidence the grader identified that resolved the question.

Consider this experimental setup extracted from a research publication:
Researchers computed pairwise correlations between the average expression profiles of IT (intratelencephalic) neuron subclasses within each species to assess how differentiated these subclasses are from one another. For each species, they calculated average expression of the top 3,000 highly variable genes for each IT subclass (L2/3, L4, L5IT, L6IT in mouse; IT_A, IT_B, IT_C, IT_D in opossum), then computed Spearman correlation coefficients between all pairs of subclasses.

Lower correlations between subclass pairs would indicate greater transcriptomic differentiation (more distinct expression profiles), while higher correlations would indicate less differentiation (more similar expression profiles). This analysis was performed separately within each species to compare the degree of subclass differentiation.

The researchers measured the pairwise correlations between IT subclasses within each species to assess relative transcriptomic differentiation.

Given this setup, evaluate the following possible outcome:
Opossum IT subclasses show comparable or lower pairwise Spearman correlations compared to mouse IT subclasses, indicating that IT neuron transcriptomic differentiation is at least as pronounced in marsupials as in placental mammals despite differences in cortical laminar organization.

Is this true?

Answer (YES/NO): NO